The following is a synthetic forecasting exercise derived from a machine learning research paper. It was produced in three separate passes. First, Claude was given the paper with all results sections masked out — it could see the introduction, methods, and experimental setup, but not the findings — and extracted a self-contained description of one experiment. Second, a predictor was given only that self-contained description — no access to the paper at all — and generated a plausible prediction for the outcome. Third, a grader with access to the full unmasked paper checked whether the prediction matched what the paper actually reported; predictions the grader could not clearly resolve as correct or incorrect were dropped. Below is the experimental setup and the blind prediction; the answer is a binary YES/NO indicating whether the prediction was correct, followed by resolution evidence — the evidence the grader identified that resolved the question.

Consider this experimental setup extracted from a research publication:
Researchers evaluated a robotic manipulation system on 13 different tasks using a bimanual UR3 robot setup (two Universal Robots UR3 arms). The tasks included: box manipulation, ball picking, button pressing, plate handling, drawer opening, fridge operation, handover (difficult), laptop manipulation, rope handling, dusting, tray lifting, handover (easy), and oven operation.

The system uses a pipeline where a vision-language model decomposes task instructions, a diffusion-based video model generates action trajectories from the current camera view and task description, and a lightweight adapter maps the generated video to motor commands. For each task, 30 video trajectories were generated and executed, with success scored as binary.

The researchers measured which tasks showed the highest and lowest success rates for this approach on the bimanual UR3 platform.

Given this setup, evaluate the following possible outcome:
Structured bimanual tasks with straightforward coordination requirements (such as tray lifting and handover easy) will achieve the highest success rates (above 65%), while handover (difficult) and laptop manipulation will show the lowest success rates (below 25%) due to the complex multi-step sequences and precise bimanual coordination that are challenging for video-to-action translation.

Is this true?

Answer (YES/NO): NO